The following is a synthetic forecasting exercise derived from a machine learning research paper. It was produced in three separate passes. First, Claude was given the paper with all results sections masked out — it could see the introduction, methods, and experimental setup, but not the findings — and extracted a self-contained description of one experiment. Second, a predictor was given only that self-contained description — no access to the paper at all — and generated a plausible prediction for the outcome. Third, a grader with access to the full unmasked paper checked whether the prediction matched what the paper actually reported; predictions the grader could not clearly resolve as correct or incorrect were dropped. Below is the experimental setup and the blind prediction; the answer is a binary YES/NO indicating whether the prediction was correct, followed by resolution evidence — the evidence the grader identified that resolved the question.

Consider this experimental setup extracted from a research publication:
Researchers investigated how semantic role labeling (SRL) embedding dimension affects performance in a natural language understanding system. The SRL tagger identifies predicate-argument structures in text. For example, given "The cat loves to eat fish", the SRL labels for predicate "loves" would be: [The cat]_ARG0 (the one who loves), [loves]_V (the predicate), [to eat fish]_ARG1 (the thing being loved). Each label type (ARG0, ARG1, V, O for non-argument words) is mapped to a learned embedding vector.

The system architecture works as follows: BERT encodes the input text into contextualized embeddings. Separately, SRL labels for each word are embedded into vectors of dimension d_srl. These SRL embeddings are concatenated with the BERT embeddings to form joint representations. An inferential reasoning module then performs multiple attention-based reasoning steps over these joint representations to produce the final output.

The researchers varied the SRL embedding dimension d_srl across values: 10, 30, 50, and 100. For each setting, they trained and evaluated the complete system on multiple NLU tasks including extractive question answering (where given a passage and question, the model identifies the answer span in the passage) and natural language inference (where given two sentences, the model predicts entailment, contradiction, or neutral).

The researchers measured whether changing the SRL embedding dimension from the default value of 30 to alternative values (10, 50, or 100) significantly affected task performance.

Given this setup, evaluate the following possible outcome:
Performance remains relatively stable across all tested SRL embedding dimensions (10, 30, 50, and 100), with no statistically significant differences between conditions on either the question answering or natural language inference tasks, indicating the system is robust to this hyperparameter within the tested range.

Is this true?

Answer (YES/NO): YES